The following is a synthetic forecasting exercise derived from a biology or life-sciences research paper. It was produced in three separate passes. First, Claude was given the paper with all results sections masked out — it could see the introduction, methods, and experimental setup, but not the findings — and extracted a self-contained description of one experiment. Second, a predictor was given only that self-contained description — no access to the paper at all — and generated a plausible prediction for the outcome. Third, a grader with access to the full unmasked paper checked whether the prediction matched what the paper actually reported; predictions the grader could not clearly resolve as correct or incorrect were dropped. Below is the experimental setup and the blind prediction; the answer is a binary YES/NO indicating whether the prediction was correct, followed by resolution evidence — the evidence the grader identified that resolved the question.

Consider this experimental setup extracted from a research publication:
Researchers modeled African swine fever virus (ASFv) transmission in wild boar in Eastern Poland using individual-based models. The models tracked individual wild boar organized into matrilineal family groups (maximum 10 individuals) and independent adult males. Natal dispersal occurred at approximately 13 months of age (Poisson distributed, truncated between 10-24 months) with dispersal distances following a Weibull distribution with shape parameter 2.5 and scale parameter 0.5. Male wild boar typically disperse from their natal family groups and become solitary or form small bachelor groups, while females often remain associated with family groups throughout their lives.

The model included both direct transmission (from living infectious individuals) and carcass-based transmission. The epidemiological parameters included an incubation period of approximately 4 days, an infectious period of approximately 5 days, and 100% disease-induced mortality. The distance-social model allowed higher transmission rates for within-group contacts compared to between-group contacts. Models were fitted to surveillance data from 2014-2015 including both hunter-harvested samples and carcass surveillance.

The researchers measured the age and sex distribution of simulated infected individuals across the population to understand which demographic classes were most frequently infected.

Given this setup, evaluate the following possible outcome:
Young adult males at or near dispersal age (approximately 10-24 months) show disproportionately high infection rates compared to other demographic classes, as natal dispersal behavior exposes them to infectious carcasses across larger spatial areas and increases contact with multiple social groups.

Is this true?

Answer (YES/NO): NO